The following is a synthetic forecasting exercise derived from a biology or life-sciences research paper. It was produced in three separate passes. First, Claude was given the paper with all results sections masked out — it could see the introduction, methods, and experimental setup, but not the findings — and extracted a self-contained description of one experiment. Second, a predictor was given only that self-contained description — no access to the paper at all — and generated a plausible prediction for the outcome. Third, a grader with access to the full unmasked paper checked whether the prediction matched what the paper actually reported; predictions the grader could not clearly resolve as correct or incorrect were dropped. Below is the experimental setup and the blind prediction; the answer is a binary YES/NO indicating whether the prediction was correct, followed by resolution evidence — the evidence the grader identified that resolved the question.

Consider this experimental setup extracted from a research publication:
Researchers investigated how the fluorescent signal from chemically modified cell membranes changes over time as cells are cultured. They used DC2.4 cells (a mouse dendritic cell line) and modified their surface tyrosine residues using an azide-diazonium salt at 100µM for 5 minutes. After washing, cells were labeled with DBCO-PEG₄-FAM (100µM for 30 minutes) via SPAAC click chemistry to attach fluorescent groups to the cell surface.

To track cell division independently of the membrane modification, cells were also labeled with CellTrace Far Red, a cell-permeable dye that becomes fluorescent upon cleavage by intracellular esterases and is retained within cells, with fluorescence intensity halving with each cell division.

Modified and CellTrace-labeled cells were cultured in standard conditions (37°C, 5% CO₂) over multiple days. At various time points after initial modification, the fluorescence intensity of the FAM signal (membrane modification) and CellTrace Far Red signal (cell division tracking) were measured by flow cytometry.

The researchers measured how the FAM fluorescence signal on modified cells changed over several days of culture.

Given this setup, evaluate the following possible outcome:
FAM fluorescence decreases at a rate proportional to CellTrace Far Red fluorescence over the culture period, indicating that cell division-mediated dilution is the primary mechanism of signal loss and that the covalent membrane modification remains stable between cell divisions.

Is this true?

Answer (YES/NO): YES